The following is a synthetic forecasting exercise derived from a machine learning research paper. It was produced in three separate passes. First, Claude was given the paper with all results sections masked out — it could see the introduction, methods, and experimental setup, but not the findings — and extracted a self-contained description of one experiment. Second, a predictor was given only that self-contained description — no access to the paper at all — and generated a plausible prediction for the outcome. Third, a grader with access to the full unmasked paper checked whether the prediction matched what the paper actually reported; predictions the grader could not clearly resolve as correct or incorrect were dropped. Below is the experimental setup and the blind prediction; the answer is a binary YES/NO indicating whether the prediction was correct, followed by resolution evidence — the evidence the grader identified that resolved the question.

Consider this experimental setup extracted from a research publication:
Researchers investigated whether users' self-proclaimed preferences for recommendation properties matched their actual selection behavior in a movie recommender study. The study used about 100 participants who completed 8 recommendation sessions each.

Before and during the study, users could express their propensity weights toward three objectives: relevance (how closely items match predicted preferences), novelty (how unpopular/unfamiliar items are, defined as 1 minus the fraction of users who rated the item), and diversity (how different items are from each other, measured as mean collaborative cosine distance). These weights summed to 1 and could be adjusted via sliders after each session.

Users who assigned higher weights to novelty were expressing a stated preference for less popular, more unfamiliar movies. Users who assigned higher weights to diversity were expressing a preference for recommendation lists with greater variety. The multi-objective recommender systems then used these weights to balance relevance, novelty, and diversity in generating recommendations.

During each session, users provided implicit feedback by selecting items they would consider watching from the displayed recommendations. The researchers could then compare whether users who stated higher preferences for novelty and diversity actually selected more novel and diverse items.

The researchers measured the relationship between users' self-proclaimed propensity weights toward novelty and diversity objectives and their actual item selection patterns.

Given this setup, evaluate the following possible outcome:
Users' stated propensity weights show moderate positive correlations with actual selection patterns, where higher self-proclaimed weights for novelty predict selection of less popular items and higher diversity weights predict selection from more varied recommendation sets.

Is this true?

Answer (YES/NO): NO